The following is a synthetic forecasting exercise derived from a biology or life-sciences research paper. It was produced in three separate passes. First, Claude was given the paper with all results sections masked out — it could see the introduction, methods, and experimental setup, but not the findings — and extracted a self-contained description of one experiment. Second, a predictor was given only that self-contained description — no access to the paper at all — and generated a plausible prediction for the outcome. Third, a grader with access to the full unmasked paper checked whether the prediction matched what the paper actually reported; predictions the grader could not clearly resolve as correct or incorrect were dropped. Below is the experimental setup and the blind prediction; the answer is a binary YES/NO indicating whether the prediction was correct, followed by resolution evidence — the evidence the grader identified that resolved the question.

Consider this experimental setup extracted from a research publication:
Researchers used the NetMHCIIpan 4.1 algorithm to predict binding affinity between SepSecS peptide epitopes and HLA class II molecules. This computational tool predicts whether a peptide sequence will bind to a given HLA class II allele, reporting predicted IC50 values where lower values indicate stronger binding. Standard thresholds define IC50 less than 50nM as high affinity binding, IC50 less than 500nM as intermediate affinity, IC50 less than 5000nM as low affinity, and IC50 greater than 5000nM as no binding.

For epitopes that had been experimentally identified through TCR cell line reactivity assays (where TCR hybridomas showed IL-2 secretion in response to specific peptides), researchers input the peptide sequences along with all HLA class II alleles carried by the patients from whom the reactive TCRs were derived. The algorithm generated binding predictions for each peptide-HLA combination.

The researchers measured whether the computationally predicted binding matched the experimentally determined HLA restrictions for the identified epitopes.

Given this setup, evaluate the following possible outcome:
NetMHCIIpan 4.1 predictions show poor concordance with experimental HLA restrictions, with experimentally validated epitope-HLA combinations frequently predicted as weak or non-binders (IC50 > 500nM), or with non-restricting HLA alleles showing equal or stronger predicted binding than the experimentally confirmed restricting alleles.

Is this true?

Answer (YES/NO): YES